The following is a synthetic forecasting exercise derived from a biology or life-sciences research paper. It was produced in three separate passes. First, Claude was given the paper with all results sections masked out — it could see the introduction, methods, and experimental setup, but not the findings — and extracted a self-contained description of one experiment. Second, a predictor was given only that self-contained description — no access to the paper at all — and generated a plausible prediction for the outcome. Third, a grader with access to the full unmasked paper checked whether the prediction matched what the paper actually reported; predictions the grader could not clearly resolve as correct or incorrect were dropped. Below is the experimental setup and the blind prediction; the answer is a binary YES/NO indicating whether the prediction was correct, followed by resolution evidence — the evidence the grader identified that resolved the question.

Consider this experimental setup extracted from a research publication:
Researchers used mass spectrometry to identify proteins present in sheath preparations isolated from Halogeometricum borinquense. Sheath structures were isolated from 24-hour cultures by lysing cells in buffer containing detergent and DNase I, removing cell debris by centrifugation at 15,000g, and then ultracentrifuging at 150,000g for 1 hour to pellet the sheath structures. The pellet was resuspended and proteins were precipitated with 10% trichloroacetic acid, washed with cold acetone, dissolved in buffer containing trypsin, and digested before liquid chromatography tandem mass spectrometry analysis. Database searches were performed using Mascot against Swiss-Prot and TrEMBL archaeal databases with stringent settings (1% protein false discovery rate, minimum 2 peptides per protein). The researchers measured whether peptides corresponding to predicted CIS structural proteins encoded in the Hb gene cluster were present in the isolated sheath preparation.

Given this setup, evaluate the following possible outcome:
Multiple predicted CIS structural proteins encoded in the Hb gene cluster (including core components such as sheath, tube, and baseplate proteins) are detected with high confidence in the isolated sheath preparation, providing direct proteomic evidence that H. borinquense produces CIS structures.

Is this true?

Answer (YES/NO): NO